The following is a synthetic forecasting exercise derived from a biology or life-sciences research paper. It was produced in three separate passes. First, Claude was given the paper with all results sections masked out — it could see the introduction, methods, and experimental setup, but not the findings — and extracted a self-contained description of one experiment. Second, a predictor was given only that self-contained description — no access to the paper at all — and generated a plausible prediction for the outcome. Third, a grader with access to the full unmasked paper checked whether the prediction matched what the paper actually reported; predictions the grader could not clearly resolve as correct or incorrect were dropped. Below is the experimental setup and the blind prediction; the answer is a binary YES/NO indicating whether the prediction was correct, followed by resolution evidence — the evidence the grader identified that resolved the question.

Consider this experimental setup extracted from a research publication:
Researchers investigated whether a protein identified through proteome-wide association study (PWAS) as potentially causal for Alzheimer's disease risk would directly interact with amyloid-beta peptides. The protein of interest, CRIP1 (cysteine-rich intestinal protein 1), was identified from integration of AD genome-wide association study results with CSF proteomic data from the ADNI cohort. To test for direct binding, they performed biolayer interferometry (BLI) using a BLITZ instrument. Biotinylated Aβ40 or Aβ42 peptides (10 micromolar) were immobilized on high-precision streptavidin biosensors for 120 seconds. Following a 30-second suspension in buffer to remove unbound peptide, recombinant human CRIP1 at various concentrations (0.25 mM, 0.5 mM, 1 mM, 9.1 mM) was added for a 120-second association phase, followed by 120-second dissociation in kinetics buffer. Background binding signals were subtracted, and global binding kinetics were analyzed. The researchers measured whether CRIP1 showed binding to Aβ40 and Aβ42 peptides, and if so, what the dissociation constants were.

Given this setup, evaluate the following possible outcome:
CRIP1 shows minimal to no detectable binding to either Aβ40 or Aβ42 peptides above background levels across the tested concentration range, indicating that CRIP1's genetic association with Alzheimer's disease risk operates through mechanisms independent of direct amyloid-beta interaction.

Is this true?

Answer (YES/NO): NO